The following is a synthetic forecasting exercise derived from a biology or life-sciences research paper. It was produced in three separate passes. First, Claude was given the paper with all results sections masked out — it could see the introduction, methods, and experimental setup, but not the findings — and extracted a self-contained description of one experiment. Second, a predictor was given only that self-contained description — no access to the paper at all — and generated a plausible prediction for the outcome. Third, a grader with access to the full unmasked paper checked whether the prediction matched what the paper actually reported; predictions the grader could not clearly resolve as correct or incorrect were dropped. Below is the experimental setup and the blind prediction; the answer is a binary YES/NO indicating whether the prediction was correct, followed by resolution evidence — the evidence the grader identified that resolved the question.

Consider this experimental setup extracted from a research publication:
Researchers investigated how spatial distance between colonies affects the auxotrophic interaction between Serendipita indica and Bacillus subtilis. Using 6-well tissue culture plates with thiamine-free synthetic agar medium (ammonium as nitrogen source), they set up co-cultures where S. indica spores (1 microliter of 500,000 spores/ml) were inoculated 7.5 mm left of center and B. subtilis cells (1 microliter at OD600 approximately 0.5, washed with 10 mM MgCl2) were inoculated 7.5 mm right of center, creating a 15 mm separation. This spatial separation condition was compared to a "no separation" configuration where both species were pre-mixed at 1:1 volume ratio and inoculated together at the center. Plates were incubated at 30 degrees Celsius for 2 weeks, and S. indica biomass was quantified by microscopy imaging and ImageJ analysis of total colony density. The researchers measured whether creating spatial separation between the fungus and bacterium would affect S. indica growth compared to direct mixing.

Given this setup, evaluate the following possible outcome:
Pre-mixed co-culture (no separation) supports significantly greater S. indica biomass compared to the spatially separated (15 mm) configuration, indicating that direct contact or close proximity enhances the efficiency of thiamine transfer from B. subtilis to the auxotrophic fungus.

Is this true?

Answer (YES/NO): NO